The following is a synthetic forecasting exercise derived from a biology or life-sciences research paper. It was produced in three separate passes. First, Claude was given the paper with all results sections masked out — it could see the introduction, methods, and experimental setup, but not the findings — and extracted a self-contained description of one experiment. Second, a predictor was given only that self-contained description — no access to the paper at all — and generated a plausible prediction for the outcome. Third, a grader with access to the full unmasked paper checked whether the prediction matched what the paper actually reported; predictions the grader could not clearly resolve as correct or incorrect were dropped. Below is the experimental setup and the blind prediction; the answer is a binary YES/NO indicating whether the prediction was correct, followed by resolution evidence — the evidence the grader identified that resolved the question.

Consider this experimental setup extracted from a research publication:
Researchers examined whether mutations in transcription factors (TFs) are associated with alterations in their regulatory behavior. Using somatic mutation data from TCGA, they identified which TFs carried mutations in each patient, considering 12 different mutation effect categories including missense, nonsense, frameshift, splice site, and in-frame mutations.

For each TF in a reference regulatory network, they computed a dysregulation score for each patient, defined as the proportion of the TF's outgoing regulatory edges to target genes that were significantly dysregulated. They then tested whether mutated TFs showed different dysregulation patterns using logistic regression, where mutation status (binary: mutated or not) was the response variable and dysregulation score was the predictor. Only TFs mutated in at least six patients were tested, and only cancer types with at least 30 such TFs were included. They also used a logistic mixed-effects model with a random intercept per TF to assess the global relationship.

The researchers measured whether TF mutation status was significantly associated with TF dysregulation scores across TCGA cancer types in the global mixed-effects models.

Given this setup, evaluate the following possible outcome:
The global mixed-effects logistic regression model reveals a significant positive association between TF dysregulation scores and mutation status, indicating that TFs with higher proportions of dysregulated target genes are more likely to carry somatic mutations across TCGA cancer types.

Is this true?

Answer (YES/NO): YES